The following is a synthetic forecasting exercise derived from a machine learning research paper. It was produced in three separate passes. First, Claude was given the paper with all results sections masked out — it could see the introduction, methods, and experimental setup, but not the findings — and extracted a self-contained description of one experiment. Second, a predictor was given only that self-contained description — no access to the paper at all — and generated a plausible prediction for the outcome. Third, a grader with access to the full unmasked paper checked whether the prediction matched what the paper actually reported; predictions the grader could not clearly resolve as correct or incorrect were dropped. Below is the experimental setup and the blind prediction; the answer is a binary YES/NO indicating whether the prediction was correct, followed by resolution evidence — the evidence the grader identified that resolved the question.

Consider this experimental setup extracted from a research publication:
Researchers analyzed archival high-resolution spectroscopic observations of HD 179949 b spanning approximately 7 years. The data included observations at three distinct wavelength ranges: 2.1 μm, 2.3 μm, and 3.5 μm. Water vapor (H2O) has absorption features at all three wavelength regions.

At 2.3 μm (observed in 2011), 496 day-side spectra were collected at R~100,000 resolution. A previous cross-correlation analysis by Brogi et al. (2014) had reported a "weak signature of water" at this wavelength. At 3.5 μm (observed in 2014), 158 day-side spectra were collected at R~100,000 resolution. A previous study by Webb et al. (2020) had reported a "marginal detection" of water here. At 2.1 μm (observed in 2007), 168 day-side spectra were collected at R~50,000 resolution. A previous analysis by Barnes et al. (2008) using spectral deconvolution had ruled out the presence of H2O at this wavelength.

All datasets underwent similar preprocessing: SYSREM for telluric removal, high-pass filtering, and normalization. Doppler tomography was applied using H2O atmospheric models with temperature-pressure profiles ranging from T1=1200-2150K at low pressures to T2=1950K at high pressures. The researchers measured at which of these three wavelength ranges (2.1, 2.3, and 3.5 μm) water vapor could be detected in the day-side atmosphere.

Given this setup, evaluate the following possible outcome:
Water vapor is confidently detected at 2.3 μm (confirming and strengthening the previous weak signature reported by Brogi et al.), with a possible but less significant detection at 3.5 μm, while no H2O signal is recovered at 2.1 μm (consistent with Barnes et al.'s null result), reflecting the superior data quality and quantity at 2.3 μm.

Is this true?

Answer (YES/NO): NO